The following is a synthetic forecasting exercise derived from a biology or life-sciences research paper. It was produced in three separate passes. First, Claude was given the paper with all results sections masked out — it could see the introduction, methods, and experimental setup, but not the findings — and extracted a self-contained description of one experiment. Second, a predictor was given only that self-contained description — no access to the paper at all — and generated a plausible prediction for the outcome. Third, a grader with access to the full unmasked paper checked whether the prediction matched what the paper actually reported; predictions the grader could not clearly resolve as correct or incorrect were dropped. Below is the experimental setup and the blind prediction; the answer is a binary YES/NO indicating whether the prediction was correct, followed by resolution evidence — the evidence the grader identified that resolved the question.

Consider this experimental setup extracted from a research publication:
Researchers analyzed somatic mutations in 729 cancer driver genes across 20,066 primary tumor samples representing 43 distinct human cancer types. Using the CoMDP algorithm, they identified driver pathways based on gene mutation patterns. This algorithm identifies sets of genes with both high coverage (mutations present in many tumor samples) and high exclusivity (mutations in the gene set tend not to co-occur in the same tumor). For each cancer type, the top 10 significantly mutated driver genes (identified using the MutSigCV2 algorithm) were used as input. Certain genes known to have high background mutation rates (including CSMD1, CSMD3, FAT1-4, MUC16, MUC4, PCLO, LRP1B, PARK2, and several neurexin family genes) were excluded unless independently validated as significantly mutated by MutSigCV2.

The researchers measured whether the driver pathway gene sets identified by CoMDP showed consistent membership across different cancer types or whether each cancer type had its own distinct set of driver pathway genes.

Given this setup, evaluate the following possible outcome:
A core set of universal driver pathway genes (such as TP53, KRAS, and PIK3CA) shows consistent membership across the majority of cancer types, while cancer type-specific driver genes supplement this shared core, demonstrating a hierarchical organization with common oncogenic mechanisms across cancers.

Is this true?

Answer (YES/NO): NO